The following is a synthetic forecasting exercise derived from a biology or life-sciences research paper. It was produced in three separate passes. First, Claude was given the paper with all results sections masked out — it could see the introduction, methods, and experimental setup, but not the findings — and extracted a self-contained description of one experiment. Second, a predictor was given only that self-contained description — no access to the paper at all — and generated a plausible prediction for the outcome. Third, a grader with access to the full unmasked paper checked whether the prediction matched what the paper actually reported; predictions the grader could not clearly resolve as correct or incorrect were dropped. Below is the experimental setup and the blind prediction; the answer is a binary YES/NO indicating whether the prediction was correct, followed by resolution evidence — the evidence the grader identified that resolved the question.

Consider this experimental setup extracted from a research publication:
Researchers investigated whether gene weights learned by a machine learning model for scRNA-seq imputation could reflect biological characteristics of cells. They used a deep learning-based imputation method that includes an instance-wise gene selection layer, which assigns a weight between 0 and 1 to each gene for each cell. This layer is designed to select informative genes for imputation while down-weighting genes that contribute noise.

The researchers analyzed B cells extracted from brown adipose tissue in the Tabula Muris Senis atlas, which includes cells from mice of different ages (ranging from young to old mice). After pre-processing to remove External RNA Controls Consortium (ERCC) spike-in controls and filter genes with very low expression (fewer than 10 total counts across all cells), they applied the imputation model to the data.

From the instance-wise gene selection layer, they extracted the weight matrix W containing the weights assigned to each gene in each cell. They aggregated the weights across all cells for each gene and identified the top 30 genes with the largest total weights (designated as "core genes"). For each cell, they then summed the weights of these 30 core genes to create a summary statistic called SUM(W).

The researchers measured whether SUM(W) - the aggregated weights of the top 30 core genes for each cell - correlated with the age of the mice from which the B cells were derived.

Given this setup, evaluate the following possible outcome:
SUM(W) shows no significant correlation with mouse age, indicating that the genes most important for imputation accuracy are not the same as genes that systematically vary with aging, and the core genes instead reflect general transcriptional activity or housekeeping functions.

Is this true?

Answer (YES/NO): NO